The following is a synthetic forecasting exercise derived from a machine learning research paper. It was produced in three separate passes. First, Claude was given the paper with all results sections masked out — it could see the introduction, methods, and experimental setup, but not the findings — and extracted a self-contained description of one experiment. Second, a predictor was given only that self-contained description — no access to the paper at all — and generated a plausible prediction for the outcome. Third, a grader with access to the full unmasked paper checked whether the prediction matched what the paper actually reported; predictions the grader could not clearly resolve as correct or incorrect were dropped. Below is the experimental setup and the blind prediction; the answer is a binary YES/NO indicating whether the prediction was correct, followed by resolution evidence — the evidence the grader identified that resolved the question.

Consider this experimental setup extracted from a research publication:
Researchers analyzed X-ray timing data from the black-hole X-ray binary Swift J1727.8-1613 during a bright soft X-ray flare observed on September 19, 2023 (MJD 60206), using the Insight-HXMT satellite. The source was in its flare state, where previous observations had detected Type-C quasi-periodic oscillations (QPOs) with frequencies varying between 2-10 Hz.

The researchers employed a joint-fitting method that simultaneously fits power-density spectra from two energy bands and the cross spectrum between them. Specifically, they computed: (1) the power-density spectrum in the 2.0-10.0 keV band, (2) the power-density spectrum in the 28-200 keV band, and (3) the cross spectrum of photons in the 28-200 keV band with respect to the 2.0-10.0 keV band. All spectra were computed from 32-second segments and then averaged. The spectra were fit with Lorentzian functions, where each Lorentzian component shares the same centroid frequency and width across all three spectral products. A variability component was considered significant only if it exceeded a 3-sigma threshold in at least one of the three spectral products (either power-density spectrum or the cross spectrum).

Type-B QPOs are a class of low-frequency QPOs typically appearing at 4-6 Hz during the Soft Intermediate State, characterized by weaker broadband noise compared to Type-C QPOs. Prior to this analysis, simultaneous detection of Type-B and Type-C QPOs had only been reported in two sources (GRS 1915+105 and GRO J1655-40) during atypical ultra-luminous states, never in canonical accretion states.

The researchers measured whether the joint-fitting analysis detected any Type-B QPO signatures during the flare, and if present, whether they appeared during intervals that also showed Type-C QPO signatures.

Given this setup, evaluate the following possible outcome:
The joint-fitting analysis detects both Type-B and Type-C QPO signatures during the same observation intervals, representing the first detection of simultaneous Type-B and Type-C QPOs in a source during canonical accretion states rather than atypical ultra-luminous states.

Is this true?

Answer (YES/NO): YES